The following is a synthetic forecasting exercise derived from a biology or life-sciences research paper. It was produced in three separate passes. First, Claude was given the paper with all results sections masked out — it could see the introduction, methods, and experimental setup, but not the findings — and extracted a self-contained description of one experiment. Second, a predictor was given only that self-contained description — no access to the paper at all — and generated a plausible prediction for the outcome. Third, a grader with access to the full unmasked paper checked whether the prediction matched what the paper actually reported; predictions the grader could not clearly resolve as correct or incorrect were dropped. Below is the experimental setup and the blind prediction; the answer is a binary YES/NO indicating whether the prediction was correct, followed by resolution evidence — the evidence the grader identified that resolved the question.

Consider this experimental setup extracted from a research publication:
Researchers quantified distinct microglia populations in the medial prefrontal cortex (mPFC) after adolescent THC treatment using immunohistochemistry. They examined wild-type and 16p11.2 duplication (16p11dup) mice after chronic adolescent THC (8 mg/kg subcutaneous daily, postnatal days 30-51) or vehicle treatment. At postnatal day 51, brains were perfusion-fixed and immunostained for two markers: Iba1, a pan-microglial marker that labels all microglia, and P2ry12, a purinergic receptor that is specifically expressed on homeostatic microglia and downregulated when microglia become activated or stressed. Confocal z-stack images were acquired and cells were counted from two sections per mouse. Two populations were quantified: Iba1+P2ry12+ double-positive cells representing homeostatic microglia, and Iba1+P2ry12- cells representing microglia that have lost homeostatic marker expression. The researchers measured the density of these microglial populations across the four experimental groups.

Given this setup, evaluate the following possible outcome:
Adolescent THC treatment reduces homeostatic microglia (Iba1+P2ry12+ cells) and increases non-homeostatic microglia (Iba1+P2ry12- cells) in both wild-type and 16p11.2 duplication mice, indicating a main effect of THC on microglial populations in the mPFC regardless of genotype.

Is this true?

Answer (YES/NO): NO